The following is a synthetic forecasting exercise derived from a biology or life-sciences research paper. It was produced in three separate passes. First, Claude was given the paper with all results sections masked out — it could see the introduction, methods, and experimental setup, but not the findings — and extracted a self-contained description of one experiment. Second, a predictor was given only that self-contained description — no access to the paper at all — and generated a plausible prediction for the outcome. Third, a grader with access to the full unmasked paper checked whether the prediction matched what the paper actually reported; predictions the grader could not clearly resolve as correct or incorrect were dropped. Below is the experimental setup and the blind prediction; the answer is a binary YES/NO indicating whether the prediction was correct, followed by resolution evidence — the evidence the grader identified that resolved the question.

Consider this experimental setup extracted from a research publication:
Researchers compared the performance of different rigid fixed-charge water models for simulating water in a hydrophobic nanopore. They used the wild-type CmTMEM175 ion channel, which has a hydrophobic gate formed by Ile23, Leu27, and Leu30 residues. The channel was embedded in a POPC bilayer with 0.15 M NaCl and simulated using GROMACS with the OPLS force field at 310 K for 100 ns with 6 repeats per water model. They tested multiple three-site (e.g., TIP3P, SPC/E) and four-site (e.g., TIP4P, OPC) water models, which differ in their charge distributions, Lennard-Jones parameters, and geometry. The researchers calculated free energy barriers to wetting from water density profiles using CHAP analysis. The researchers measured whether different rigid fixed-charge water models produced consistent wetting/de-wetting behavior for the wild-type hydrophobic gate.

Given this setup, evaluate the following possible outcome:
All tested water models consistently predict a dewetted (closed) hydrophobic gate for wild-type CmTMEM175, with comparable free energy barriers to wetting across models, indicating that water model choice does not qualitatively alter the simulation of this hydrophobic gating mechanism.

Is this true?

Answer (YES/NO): YES